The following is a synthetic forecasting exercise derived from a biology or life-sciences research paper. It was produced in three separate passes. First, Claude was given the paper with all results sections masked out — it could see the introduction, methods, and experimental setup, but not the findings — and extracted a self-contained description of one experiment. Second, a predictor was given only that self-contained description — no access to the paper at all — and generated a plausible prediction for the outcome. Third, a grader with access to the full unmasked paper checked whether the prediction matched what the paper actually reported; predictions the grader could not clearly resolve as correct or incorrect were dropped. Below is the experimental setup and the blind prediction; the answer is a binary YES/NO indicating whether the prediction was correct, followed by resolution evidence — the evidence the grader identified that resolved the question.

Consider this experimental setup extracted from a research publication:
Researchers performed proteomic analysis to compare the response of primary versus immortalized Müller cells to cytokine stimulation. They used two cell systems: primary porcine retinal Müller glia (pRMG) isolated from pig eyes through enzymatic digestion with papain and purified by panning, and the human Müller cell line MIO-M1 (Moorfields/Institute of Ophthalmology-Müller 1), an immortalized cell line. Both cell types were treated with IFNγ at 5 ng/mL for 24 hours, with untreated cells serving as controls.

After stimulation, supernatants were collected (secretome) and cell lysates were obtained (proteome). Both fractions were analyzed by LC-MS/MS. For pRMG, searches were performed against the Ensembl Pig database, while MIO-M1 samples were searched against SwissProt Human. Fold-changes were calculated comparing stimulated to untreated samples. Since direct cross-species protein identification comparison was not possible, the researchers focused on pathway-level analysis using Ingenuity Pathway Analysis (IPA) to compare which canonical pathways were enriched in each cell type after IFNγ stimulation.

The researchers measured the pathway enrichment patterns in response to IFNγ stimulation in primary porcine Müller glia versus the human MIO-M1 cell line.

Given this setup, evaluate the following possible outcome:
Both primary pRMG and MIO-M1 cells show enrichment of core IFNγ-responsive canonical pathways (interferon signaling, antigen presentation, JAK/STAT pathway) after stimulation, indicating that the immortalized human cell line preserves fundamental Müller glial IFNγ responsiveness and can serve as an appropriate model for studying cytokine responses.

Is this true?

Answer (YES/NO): YES